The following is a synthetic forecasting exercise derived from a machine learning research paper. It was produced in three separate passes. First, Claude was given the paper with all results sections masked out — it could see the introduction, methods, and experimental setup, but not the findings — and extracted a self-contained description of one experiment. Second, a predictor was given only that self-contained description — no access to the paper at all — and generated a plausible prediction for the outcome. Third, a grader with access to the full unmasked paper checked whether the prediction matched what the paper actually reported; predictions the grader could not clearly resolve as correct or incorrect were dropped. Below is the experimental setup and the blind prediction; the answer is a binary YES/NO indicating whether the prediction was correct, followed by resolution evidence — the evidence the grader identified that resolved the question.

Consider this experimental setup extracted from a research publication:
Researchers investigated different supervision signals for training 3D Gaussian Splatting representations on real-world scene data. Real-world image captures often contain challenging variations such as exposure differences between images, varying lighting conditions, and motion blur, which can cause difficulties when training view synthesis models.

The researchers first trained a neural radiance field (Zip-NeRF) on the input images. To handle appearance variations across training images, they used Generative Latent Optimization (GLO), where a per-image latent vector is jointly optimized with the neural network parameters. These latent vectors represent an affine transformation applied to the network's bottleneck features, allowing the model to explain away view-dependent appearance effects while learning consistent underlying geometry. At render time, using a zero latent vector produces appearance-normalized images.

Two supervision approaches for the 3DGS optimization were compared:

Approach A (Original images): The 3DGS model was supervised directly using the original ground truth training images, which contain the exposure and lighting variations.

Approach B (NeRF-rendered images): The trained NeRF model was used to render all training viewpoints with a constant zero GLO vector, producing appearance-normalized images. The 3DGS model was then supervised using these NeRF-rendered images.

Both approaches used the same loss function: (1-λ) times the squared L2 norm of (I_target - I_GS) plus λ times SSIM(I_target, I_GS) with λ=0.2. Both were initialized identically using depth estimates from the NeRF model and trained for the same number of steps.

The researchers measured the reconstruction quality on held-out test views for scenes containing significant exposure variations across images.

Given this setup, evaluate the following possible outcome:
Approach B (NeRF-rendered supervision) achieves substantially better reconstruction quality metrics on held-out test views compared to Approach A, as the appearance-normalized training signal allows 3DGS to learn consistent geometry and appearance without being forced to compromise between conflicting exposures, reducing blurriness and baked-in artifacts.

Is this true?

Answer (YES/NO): NO